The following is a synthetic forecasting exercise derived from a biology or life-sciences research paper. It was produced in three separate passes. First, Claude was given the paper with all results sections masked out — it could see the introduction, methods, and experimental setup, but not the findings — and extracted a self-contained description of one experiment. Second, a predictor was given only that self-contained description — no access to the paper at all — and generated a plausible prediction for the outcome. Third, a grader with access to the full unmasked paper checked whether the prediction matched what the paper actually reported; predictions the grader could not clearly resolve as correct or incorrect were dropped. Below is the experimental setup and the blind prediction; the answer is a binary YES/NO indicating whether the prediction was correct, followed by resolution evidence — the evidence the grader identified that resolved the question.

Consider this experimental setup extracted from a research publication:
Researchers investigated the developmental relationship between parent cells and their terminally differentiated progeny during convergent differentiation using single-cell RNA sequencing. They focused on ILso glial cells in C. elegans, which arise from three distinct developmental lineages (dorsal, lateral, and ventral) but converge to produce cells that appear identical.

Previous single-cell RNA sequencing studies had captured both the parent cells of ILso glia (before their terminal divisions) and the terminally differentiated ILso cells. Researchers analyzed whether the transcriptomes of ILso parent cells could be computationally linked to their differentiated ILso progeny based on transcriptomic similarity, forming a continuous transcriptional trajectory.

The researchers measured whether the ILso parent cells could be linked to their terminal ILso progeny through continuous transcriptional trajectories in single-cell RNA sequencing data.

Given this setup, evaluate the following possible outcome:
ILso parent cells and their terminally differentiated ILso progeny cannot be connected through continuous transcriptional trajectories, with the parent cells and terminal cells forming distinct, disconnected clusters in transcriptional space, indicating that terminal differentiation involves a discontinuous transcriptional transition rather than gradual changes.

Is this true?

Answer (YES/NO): YES